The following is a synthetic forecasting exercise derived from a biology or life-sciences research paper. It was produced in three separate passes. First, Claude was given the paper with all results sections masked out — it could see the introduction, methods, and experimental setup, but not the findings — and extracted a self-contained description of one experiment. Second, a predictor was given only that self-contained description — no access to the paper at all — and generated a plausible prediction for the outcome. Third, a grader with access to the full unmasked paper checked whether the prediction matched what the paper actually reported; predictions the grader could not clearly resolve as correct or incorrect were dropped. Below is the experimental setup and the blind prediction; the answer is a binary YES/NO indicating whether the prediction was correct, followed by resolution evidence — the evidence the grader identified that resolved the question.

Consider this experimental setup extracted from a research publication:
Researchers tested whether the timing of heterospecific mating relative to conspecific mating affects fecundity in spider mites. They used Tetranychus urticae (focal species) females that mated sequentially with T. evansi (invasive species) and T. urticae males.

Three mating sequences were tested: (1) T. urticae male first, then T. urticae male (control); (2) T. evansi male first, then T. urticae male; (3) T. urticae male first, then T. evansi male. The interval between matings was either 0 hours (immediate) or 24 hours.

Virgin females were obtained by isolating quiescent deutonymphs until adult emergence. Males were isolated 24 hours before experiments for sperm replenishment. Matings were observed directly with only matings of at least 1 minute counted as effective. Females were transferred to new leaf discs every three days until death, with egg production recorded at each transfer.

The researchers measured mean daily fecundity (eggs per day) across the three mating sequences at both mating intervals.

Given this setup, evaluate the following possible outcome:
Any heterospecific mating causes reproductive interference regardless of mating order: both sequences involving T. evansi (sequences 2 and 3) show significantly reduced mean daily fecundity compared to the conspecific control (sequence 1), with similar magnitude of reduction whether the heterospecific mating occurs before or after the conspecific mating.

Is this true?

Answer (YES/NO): NO